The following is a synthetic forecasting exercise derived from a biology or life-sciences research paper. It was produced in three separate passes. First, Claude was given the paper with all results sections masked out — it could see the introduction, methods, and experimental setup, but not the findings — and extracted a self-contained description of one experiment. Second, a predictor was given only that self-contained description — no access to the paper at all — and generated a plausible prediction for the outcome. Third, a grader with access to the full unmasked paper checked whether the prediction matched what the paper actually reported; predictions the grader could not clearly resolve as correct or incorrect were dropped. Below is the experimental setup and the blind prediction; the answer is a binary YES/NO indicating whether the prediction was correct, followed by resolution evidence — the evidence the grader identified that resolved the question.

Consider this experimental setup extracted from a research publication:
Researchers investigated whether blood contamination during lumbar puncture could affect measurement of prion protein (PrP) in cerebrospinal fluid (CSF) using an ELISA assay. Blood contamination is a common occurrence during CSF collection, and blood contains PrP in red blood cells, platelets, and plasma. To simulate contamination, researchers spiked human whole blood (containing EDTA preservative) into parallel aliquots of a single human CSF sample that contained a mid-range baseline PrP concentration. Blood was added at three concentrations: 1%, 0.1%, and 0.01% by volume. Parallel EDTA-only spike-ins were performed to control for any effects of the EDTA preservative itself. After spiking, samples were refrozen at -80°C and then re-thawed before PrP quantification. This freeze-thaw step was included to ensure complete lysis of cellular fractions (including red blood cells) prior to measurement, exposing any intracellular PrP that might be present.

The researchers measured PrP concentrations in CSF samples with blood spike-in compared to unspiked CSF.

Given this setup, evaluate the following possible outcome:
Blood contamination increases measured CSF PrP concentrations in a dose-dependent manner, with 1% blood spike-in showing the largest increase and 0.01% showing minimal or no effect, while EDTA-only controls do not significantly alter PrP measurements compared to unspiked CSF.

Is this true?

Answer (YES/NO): NO